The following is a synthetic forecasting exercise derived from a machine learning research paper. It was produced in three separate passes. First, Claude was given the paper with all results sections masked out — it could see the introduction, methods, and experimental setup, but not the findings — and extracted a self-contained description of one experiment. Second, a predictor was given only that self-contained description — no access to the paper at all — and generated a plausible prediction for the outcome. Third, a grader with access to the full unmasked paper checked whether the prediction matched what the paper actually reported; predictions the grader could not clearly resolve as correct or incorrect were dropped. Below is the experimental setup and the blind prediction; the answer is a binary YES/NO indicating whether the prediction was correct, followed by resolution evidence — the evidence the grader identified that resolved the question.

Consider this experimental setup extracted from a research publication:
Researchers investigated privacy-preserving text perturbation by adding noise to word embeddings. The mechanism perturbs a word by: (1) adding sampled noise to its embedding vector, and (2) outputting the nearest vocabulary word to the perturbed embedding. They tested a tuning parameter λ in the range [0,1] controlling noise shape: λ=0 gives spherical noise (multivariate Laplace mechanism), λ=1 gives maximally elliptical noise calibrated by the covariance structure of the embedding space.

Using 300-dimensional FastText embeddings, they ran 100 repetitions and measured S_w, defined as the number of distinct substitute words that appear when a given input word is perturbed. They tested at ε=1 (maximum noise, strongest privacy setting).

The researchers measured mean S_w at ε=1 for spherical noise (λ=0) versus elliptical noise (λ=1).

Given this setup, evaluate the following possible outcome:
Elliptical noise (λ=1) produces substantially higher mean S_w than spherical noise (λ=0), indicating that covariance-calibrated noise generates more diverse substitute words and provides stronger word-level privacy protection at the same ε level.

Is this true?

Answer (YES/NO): NO